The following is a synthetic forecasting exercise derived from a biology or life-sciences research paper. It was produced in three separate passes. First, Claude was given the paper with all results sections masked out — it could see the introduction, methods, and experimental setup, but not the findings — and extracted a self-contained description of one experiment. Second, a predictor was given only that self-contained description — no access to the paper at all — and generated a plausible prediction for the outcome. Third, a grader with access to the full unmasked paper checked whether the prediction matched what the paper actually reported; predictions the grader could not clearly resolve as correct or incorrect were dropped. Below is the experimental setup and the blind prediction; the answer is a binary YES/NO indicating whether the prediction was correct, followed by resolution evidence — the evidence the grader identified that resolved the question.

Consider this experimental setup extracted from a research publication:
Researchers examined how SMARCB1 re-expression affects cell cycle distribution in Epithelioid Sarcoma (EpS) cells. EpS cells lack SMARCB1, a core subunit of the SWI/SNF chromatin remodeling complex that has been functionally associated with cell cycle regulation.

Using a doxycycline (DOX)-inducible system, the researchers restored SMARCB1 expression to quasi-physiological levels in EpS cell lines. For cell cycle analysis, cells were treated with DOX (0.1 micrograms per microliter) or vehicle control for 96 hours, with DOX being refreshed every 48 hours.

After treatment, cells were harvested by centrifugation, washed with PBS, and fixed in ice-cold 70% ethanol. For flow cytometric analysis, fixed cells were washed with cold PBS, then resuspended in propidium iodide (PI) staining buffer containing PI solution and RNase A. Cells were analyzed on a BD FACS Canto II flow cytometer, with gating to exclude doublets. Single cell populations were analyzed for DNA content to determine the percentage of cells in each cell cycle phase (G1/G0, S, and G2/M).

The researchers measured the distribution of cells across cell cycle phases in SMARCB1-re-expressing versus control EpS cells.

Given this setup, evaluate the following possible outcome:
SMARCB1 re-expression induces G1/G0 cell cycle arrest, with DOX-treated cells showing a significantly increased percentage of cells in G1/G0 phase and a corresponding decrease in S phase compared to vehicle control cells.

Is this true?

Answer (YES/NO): YES